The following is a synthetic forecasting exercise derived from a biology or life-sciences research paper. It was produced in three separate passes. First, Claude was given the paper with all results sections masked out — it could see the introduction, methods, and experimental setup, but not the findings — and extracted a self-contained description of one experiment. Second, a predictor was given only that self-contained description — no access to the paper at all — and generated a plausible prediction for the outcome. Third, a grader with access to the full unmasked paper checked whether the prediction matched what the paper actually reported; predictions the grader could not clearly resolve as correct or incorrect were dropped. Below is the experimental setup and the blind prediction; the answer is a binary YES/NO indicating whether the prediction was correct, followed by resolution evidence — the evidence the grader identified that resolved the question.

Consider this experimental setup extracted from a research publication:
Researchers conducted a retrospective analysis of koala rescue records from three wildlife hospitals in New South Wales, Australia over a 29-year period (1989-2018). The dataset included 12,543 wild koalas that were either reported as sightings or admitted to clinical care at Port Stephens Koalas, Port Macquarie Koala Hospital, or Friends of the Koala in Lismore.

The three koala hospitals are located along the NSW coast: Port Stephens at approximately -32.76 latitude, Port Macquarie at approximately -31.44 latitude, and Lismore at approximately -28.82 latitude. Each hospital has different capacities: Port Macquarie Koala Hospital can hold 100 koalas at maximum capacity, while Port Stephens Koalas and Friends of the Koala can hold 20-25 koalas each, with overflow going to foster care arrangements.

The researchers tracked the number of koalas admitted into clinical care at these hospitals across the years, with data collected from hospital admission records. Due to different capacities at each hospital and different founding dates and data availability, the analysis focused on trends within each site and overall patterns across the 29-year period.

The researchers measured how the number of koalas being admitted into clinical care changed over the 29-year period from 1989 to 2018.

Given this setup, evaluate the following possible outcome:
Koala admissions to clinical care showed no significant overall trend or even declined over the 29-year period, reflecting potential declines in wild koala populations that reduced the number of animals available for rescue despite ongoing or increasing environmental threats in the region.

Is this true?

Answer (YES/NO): NO